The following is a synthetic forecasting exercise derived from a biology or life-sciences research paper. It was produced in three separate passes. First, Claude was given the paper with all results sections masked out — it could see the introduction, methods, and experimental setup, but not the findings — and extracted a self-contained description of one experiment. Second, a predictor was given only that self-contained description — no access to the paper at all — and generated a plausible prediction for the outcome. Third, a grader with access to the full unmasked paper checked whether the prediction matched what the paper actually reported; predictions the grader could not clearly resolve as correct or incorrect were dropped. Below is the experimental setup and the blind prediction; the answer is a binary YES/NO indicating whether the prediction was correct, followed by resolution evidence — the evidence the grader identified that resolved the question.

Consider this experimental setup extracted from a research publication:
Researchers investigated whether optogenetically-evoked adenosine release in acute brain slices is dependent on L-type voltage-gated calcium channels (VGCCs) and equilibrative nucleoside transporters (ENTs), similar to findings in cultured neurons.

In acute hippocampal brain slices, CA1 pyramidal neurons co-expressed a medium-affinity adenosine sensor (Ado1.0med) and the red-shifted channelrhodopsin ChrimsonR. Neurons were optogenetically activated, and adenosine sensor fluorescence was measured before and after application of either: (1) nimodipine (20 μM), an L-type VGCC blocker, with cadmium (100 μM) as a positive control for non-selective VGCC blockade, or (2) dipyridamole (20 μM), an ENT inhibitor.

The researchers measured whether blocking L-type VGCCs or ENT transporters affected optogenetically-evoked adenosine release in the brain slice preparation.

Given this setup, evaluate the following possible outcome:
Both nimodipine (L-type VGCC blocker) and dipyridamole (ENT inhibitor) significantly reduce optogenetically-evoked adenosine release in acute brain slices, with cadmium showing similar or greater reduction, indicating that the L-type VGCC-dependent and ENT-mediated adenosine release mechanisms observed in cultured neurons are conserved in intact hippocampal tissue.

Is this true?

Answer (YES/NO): YES